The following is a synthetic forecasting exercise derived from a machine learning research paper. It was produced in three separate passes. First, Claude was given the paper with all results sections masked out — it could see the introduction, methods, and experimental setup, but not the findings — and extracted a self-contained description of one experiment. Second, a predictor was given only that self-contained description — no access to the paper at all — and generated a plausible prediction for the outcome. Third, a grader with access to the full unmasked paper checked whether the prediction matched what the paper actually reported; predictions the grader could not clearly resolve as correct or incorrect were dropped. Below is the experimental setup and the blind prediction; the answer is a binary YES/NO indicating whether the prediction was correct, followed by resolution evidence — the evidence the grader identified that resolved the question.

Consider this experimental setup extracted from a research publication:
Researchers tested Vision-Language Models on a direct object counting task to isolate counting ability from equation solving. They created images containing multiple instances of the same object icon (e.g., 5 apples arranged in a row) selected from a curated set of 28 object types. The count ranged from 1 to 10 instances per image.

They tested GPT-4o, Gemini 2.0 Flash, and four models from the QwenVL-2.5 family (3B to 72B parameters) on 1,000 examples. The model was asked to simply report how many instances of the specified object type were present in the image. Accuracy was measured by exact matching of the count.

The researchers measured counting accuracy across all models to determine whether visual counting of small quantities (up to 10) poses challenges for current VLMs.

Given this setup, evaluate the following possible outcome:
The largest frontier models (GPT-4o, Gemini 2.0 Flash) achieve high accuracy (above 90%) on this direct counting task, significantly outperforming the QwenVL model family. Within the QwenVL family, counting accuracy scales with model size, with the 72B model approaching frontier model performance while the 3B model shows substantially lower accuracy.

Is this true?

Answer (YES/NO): NO